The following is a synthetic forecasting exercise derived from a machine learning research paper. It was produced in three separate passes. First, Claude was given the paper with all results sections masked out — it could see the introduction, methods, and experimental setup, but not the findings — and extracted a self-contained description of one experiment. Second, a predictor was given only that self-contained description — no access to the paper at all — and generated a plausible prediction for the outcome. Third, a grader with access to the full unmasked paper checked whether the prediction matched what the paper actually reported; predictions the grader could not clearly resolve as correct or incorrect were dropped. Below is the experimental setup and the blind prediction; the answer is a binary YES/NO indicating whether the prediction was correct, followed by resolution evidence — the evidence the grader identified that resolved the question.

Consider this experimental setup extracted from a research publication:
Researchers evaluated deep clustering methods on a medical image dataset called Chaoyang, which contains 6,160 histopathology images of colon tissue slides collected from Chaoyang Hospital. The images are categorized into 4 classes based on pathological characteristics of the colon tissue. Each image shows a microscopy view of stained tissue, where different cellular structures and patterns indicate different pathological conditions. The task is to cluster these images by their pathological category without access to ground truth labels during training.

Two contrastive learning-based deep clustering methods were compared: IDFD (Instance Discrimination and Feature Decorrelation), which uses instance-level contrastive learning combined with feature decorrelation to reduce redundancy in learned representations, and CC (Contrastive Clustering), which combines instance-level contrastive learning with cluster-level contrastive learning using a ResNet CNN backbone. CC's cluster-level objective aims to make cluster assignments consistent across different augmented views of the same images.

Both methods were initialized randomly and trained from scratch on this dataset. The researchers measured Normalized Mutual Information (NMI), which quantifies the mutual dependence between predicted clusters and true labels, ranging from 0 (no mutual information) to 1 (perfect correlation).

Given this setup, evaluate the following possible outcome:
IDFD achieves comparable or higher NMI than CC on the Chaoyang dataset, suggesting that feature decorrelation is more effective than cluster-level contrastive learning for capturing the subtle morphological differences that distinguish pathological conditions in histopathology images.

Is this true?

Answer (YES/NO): NO